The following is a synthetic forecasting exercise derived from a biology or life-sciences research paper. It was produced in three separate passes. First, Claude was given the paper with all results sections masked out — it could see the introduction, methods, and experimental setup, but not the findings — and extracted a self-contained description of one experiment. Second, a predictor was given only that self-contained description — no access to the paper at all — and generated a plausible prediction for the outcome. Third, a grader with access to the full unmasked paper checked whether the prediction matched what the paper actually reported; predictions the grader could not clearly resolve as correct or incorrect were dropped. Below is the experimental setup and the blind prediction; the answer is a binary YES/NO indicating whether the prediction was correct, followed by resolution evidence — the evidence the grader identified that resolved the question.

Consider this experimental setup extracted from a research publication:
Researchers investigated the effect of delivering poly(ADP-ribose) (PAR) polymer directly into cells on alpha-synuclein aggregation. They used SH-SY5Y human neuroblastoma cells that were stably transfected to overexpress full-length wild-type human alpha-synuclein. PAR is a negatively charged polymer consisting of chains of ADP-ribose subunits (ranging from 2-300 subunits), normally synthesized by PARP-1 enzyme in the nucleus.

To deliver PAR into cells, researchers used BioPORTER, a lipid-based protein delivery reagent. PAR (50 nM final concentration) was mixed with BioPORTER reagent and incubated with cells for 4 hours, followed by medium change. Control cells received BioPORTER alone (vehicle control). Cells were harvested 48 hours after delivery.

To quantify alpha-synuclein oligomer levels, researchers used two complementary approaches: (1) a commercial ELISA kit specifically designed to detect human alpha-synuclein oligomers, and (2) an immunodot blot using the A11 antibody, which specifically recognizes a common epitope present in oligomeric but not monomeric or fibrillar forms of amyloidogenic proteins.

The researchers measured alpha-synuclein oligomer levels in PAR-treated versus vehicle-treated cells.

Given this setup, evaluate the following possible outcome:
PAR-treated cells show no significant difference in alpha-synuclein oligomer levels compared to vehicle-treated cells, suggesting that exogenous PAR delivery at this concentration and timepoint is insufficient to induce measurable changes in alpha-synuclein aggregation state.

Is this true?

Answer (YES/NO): NO